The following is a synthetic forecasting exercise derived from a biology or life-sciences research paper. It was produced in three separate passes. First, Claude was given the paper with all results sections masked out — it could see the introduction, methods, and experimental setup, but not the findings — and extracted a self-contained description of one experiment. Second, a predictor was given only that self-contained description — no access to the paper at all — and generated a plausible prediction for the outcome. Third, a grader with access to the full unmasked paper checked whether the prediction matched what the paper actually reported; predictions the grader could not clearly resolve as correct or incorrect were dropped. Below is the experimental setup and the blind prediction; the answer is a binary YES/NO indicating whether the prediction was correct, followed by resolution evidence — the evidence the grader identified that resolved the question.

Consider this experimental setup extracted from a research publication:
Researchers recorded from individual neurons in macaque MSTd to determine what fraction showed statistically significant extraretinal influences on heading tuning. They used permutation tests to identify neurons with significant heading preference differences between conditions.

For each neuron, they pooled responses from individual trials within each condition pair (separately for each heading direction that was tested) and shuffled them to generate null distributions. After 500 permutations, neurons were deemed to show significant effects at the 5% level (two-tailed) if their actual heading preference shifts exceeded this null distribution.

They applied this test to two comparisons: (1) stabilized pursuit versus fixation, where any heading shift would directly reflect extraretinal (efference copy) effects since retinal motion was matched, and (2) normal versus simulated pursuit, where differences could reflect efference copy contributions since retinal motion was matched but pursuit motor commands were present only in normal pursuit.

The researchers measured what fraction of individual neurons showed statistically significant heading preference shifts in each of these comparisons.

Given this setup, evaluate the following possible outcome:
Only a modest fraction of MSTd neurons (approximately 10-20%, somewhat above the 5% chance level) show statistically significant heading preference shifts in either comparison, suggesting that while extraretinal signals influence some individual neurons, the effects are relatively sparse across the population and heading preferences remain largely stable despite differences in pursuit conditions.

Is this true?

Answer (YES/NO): YES